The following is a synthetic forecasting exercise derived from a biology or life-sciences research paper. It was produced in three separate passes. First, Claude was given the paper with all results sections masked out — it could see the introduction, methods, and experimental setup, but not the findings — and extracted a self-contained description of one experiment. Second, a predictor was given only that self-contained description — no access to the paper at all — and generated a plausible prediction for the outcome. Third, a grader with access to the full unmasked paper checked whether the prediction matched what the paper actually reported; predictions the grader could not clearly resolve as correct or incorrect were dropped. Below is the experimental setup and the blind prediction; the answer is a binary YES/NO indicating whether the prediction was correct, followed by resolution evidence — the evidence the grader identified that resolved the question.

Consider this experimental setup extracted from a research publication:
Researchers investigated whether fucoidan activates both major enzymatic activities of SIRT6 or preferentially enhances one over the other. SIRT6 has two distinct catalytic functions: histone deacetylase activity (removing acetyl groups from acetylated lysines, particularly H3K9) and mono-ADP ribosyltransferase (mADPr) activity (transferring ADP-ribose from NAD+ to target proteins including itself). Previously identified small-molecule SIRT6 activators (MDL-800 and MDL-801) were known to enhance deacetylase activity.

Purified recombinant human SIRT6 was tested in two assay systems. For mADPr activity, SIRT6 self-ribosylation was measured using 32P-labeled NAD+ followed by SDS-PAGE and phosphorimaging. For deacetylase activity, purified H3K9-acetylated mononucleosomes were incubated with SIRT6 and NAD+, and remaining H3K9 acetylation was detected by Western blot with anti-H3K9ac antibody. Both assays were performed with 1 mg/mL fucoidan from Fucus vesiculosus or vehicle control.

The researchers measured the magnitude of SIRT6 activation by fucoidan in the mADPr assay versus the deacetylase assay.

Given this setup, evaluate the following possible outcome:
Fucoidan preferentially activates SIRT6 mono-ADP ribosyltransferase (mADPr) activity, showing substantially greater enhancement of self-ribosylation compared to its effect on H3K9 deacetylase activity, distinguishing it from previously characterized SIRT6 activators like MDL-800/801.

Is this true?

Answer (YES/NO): NO